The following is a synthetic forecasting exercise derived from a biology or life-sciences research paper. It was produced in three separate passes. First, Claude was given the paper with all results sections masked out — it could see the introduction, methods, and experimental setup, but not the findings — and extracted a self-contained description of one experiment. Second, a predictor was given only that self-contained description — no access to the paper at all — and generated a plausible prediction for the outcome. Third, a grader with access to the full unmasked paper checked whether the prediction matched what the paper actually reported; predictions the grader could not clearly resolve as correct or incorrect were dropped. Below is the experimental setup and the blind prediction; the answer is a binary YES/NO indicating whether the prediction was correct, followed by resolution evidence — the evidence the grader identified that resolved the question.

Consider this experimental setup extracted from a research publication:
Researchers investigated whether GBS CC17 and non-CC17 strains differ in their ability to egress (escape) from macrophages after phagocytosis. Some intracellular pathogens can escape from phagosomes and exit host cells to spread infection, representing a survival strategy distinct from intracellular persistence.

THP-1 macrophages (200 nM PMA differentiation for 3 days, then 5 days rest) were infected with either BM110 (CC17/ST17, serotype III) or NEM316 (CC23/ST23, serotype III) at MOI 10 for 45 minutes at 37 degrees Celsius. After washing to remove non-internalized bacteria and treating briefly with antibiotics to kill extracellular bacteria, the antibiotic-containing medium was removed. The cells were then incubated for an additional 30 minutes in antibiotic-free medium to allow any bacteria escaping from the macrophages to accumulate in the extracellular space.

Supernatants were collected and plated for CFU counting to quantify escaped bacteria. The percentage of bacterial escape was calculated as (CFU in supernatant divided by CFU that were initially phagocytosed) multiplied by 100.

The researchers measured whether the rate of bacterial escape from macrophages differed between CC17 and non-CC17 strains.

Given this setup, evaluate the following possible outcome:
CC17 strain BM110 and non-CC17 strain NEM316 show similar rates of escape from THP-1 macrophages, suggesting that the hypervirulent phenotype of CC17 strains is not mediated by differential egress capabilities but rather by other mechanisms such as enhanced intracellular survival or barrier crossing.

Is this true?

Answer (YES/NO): NO